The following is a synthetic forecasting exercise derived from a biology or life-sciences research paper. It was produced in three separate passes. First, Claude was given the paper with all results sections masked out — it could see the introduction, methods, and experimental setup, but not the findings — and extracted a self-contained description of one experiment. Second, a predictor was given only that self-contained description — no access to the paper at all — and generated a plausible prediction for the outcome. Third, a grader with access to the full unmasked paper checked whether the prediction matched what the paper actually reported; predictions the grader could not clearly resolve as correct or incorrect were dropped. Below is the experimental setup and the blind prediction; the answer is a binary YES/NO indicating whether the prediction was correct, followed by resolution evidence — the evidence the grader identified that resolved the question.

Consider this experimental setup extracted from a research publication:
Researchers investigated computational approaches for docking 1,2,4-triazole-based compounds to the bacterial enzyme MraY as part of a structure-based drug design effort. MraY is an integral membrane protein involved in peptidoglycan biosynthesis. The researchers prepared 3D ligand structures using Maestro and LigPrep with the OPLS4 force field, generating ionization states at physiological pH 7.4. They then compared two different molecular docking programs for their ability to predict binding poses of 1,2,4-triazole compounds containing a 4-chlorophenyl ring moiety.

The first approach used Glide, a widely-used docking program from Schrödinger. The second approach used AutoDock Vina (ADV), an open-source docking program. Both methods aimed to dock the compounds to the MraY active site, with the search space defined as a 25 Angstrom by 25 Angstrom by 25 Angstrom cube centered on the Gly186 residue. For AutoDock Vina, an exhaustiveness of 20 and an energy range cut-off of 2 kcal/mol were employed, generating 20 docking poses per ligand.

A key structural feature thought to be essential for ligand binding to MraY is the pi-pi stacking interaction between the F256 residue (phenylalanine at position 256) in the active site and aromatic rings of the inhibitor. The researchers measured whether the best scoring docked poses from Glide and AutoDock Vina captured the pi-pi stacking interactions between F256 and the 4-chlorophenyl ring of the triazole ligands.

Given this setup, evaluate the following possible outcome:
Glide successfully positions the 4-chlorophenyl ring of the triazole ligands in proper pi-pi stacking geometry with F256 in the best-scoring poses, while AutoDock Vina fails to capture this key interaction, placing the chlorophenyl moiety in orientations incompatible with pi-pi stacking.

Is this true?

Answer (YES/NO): NO